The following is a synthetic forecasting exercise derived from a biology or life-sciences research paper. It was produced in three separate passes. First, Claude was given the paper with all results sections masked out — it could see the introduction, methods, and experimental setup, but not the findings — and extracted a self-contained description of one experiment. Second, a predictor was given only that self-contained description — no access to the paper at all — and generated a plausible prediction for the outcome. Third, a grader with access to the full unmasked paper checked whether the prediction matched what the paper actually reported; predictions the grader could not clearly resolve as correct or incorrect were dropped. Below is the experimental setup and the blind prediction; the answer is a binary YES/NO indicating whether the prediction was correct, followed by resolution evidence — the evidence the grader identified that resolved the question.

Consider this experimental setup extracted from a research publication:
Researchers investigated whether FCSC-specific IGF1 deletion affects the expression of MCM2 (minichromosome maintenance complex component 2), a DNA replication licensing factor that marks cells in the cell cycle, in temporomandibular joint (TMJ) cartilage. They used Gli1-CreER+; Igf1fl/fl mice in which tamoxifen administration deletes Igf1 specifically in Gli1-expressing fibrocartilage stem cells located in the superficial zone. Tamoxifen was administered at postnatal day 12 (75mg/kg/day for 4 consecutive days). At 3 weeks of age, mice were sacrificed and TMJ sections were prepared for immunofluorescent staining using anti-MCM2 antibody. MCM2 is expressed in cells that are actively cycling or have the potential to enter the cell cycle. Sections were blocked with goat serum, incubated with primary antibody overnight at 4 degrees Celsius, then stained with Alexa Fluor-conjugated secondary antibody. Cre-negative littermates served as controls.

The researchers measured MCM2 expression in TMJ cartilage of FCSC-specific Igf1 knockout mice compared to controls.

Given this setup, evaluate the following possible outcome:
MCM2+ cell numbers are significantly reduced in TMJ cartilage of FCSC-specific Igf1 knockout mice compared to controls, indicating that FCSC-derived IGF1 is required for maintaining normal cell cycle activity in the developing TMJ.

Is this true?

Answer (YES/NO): YES